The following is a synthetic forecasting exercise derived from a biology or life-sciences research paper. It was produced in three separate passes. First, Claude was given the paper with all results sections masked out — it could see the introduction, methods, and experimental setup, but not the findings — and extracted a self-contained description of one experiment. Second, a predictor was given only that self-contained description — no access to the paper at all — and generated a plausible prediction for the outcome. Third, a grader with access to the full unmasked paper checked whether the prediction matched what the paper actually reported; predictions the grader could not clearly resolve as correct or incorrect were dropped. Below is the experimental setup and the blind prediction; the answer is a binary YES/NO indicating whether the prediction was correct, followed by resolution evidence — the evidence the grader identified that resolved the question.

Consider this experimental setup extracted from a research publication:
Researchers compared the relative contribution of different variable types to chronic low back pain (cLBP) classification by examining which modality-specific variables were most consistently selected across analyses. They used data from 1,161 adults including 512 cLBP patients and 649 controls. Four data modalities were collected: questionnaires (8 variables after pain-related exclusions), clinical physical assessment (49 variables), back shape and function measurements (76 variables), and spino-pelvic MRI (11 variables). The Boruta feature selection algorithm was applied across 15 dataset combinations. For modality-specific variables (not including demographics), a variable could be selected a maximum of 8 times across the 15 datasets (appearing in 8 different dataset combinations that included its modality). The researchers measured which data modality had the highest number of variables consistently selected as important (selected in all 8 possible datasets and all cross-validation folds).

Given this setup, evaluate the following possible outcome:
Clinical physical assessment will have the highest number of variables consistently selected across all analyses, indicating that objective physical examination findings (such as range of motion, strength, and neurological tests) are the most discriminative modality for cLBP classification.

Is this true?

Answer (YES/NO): NO